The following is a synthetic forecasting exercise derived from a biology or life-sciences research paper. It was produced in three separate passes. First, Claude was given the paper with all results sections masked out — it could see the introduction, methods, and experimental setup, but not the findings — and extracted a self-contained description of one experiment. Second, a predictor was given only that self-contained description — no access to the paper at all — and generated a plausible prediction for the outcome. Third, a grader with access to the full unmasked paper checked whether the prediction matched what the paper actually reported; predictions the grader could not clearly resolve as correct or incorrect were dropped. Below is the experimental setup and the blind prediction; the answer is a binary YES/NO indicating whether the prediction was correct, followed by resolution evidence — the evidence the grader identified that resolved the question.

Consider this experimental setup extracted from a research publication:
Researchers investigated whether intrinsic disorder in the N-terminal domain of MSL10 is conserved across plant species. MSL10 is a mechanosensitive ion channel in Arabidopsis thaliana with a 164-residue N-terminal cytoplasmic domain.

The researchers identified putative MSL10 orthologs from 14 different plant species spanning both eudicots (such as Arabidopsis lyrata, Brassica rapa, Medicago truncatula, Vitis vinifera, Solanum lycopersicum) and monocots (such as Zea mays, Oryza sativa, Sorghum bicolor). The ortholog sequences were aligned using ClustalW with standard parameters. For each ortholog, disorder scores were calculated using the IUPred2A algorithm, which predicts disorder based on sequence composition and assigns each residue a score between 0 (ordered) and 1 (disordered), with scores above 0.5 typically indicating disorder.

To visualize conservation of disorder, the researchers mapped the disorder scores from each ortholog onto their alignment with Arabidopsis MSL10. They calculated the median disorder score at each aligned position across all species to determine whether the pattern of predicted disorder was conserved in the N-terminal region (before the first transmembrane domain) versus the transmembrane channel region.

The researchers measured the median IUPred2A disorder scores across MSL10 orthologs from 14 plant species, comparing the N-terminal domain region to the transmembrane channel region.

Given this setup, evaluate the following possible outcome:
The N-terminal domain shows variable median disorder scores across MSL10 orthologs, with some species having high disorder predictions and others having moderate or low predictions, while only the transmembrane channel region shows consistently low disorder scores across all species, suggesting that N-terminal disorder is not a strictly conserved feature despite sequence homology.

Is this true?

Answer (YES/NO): NO